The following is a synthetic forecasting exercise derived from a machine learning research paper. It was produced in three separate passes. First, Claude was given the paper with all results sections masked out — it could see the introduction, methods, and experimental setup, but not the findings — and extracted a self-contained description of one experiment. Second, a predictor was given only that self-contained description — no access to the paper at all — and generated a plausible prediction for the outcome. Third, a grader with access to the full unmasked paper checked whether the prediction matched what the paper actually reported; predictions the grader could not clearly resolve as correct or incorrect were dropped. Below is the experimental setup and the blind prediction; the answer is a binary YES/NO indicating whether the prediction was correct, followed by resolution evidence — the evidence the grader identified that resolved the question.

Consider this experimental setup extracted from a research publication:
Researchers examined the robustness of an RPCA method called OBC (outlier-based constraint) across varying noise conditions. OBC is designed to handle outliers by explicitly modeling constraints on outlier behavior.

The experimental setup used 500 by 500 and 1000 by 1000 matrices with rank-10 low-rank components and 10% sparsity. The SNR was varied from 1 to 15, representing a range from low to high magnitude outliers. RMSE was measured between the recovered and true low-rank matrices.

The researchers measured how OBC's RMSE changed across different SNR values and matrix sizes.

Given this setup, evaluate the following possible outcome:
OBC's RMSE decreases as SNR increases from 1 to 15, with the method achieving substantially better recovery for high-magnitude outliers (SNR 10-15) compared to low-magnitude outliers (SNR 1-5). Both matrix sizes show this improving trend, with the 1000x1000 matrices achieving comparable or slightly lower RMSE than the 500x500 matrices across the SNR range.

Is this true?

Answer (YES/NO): NO